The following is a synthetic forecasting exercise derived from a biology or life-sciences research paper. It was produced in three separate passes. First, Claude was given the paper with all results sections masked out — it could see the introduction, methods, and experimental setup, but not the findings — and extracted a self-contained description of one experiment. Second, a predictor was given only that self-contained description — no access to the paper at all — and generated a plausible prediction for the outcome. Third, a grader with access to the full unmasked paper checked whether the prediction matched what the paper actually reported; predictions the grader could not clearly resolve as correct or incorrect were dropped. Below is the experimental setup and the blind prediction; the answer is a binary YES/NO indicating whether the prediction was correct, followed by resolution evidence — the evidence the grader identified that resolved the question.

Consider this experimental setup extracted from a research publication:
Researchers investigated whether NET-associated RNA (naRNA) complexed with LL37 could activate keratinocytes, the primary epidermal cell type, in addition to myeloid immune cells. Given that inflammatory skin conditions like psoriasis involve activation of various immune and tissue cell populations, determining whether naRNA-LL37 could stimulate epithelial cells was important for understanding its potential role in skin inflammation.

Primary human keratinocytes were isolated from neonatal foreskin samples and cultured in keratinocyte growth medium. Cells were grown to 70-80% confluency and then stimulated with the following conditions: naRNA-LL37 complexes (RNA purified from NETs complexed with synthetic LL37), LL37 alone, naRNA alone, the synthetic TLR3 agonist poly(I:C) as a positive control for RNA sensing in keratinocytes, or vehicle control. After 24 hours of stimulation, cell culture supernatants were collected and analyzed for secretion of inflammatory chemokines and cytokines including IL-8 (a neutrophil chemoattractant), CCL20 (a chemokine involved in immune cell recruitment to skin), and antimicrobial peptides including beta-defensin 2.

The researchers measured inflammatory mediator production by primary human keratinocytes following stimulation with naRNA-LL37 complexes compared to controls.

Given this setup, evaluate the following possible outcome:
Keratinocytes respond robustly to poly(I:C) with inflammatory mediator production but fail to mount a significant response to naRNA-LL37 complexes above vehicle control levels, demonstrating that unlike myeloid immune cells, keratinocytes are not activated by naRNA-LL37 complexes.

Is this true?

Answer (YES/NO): NO